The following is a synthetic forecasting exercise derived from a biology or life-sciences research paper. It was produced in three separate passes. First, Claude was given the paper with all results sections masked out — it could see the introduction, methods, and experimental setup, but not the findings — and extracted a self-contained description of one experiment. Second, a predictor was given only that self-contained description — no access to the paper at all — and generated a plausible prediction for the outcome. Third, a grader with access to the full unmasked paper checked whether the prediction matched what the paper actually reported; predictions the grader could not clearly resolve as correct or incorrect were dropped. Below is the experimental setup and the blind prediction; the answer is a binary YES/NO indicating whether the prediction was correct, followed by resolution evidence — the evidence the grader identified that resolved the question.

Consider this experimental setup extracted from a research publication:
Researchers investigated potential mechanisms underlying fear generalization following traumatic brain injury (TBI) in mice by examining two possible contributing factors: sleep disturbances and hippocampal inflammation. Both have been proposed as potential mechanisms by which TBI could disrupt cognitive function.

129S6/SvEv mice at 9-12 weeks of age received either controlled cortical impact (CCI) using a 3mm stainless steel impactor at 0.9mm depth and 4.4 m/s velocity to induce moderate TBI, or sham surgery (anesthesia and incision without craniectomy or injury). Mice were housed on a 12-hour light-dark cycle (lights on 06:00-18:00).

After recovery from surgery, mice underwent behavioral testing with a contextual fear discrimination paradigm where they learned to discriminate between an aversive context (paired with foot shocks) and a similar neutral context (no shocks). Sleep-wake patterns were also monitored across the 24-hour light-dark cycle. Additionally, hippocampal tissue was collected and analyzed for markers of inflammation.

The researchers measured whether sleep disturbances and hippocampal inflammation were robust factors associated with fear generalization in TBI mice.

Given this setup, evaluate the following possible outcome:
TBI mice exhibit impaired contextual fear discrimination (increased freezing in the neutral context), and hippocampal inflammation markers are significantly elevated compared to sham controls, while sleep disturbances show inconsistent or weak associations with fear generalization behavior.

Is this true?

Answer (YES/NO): NO